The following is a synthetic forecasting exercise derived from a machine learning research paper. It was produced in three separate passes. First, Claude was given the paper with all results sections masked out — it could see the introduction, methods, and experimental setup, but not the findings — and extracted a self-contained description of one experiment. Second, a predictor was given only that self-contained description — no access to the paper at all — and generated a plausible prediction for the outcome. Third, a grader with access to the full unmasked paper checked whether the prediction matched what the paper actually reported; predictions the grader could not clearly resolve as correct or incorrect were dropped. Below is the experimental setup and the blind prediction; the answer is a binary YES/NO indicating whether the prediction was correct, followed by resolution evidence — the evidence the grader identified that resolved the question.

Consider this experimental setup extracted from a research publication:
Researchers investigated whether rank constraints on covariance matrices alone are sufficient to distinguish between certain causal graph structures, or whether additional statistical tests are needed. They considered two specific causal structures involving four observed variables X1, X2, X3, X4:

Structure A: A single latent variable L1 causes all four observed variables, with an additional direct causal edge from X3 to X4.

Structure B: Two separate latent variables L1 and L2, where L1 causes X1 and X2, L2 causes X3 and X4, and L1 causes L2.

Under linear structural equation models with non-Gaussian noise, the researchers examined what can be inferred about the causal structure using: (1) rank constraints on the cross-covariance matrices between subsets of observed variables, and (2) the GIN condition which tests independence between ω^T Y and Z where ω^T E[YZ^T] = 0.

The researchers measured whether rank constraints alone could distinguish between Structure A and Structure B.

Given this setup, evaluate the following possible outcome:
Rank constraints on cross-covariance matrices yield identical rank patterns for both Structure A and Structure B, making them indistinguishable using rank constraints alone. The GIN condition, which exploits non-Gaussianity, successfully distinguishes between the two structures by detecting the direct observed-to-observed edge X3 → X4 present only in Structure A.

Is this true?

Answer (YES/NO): YES